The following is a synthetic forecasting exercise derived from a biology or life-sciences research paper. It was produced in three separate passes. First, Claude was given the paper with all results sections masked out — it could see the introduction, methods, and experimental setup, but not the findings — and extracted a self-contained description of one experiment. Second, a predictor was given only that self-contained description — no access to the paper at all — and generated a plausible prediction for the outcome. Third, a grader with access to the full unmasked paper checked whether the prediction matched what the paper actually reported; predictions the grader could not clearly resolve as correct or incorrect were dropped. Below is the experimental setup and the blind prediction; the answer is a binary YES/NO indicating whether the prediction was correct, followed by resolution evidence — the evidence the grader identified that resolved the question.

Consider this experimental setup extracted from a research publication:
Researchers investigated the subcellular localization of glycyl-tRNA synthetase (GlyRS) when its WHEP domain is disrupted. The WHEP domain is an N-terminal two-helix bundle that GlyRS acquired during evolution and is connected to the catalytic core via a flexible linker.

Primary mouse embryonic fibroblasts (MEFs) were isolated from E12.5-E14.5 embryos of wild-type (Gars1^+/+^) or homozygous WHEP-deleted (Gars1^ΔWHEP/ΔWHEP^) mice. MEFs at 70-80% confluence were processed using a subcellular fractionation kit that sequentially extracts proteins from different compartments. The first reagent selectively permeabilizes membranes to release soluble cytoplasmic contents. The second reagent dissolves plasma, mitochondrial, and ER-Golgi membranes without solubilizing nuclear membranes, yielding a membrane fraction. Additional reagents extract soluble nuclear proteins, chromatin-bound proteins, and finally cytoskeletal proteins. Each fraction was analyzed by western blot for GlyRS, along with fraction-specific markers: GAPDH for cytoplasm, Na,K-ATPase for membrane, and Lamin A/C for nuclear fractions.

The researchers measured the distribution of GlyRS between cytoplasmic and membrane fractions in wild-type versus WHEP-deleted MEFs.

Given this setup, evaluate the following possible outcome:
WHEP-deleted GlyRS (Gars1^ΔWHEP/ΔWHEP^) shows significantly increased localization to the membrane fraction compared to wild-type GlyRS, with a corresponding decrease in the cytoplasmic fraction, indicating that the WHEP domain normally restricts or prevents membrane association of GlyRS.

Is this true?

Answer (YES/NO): NO